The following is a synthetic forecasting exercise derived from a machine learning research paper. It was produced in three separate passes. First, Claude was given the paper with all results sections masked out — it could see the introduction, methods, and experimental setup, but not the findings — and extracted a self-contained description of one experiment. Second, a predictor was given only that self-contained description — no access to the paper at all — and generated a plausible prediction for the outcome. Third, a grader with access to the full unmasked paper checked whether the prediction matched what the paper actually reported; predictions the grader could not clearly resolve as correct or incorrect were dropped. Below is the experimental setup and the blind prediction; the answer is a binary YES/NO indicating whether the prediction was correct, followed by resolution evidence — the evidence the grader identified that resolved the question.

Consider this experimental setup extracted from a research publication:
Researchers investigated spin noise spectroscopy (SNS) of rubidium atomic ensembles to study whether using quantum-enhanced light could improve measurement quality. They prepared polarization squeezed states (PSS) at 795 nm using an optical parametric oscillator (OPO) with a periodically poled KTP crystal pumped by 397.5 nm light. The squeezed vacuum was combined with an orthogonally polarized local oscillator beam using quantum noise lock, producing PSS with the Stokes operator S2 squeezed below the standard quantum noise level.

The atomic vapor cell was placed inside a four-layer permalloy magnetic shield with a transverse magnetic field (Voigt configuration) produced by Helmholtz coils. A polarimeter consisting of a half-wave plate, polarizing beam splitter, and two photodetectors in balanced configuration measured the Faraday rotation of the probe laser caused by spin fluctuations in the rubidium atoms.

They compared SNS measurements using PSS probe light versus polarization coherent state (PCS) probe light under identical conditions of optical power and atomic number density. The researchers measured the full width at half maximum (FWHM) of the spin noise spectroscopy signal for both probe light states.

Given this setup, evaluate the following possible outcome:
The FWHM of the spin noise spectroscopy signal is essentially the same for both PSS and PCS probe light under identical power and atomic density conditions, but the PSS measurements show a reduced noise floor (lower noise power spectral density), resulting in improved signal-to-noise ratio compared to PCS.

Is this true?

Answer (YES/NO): YES